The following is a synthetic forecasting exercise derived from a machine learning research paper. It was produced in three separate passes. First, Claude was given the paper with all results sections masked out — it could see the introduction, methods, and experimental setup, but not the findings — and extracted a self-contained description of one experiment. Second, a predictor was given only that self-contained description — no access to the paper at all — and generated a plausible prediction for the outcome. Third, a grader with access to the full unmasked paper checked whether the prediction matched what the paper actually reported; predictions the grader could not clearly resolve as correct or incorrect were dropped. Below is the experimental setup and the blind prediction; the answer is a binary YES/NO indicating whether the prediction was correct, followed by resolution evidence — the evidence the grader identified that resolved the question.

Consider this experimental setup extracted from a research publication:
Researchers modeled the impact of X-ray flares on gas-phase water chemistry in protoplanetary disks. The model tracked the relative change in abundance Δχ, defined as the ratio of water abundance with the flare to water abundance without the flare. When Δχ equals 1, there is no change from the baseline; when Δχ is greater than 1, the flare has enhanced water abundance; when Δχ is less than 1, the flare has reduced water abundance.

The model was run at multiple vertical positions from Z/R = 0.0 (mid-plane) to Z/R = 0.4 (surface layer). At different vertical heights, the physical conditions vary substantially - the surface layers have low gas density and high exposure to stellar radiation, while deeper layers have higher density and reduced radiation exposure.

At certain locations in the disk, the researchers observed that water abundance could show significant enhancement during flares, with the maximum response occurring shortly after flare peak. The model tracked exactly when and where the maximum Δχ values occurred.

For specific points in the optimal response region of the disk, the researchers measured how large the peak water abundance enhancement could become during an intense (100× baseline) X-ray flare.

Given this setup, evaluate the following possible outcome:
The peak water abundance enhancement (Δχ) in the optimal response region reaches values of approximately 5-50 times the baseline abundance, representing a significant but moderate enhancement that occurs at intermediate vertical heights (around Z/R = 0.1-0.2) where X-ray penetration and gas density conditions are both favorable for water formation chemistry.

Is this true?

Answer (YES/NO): NO